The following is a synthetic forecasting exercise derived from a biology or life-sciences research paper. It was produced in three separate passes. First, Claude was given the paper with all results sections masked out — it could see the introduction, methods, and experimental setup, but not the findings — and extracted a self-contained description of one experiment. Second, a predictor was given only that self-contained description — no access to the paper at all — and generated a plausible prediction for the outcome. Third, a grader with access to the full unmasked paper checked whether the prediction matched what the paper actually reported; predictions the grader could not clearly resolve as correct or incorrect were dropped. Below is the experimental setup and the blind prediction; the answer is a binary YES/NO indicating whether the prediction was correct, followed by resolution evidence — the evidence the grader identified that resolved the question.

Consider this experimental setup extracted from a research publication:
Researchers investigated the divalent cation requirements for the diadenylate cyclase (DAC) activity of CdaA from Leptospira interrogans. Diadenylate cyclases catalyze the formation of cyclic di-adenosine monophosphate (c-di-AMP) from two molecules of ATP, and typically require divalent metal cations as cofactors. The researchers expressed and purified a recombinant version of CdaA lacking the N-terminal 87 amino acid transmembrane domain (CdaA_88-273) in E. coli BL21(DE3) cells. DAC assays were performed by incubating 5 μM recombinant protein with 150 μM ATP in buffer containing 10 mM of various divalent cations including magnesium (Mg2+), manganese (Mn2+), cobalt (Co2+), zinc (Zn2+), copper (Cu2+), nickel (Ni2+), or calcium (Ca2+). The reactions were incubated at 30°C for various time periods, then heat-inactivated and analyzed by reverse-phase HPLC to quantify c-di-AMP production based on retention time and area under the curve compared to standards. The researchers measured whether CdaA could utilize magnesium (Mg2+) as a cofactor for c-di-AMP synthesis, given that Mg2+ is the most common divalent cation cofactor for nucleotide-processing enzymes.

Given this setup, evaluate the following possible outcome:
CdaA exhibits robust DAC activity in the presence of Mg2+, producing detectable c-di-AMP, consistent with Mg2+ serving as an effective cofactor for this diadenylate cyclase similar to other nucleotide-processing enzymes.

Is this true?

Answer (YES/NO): NO